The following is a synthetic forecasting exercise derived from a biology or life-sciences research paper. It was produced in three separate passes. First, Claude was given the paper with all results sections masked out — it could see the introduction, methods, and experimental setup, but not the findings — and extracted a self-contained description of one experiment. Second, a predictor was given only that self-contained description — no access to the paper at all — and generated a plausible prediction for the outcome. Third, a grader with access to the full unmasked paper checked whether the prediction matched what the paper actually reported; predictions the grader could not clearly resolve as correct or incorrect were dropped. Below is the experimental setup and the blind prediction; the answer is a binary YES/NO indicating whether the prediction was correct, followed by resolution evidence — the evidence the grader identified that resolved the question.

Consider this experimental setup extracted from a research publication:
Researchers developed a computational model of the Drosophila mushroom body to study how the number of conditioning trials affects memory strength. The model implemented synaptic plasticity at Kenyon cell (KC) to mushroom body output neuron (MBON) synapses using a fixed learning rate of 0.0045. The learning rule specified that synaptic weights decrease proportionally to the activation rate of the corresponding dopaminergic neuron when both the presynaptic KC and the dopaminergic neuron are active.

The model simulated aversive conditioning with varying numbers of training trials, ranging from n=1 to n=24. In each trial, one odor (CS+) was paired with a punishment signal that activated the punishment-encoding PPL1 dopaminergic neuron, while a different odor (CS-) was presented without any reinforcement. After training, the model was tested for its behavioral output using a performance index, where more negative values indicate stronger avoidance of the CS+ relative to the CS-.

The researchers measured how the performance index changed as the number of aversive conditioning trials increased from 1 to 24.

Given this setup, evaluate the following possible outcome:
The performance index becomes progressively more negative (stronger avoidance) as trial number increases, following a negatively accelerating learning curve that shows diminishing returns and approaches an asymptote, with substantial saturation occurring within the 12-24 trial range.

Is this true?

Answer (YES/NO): NO